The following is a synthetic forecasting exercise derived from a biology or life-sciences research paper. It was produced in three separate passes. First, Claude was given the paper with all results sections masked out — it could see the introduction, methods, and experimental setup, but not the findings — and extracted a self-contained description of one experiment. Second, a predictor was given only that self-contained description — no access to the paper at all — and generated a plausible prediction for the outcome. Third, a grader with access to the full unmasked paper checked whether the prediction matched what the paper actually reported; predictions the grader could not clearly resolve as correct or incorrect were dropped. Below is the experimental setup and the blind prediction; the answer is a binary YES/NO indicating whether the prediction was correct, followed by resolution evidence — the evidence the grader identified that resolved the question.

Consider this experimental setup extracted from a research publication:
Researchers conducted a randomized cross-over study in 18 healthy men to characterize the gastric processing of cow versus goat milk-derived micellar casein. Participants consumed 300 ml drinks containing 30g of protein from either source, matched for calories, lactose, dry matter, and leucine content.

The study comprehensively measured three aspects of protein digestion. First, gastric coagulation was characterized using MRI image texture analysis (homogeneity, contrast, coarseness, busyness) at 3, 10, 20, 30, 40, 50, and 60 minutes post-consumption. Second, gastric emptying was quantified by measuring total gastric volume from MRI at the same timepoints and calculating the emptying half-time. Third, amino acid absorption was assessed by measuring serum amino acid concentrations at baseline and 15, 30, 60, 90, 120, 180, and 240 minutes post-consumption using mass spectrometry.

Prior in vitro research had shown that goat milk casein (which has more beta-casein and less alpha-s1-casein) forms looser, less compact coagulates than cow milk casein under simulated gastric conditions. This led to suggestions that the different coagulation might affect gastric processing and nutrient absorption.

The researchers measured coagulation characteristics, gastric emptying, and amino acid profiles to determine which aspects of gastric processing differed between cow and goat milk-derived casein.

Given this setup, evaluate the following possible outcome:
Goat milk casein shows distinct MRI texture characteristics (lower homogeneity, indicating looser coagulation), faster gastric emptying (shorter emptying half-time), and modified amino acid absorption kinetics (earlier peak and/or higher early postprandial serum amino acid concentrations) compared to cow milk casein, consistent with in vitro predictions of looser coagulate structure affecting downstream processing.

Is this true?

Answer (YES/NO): NO